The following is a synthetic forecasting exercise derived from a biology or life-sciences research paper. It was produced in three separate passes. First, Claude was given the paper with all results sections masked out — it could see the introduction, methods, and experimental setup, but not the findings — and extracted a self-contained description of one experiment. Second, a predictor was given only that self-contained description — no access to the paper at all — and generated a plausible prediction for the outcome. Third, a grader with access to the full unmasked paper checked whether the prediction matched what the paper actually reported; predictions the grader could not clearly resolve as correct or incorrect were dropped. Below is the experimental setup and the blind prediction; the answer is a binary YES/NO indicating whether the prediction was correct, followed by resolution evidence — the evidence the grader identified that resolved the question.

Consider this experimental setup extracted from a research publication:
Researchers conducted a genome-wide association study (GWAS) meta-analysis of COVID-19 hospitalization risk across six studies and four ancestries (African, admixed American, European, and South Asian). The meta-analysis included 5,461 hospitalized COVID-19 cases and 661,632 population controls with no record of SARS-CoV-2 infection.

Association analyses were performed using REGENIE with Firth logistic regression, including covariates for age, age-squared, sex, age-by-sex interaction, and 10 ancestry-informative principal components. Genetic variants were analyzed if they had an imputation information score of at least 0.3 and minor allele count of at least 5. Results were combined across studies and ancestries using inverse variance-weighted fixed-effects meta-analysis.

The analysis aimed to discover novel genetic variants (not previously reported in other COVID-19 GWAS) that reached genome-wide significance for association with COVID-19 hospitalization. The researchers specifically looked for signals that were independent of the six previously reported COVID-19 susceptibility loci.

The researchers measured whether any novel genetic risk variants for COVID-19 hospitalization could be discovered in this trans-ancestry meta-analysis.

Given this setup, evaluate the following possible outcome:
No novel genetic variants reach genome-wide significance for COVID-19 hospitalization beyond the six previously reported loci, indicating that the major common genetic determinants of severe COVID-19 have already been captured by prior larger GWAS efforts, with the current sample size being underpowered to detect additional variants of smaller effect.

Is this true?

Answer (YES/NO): NO